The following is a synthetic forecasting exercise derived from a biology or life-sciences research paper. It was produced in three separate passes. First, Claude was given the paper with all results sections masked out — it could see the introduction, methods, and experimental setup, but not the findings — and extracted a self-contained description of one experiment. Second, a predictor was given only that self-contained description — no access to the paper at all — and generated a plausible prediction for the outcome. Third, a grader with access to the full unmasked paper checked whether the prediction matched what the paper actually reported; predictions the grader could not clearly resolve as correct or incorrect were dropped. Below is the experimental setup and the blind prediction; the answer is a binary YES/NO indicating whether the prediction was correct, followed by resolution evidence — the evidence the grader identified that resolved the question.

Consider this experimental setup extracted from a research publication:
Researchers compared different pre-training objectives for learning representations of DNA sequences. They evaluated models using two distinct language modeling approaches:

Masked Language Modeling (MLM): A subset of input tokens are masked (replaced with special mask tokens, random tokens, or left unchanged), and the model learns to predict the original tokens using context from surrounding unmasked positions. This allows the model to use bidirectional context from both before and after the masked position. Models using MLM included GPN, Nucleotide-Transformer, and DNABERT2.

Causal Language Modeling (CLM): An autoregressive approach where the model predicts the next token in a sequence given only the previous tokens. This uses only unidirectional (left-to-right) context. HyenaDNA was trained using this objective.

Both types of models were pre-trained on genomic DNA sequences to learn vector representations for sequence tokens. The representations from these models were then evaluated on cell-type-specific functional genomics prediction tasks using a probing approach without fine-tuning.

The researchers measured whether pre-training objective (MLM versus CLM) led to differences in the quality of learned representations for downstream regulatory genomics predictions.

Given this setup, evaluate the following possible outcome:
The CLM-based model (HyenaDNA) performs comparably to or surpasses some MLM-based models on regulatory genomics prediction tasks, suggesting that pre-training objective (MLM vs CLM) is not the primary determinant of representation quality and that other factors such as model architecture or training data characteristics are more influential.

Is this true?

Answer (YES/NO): YES